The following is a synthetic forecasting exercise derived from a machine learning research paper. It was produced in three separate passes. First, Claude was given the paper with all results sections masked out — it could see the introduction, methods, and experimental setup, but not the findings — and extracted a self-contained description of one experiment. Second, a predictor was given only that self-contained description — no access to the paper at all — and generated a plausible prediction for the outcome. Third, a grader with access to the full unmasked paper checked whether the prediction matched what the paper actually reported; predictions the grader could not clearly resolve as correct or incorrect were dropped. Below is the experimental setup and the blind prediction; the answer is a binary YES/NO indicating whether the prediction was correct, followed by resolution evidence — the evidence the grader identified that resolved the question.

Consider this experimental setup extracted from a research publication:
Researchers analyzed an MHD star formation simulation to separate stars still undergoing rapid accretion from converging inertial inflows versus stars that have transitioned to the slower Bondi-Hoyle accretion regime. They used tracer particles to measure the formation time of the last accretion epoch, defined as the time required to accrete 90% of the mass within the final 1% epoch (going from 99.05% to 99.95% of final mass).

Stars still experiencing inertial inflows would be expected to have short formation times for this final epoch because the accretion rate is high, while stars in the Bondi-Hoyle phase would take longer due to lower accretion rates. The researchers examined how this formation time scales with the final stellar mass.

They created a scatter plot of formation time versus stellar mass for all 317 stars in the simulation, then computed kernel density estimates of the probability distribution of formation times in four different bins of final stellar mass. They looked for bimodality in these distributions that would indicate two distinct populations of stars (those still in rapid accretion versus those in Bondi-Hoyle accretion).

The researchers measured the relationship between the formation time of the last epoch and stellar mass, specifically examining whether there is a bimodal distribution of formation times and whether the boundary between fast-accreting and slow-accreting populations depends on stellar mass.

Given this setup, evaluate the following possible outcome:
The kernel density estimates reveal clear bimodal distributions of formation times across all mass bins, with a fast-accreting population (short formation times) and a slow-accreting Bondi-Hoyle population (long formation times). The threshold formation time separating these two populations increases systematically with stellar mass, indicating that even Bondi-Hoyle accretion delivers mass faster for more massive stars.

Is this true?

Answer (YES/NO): NO